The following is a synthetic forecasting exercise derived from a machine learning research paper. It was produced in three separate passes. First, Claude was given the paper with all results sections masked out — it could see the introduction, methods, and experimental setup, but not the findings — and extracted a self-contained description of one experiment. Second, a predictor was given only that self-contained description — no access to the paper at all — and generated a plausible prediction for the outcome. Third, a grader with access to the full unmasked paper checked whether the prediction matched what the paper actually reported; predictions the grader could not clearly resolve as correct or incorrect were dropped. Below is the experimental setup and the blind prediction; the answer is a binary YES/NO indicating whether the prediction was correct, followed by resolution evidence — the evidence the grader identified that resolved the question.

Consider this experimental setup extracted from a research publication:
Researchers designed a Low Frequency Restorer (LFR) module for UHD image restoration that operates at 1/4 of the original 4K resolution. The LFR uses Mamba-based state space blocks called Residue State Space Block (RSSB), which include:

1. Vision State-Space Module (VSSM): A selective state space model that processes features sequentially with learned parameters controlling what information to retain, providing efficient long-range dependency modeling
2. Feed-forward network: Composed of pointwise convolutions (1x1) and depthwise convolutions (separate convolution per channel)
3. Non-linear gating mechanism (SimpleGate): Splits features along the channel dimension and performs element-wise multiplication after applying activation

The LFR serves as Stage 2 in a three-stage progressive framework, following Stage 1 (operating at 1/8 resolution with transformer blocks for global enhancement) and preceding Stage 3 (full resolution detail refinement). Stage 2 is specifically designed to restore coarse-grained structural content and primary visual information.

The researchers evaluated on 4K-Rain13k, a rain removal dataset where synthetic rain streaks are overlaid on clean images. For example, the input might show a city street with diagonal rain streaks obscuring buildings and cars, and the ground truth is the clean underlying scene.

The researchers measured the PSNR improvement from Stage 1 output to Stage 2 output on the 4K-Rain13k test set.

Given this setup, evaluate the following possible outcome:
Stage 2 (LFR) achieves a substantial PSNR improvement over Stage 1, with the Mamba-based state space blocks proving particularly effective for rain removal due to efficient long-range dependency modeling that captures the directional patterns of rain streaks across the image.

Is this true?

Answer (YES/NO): NO